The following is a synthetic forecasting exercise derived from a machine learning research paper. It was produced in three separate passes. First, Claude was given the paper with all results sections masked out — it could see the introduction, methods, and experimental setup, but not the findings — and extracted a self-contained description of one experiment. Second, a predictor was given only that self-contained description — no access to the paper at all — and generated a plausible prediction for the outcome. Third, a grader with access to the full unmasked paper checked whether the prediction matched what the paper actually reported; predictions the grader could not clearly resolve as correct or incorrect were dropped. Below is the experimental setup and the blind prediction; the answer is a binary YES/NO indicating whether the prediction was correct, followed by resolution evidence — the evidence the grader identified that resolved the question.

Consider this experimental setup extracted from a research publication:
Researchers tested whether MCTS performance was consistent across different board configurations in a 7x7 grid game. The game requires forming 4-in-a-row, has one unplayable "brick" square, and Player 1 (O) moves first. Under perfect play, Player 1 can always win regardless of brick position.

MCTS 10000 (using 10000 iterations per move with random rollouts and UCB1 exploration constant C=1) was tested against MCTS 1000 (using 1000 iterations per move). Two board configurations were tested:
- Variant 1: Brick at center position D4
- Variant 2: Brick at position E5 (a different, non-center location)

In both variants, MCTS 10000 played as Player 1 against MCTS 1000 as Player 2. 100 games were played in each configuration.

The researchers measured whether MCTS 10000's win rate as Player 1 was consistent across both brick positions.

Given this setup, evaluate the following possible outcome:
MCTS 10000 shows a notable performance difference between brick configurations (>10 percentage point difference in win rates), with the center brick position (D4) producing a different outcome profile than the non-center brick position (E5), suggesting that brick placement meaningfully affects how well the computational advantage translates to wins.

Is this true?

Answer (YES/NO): NO